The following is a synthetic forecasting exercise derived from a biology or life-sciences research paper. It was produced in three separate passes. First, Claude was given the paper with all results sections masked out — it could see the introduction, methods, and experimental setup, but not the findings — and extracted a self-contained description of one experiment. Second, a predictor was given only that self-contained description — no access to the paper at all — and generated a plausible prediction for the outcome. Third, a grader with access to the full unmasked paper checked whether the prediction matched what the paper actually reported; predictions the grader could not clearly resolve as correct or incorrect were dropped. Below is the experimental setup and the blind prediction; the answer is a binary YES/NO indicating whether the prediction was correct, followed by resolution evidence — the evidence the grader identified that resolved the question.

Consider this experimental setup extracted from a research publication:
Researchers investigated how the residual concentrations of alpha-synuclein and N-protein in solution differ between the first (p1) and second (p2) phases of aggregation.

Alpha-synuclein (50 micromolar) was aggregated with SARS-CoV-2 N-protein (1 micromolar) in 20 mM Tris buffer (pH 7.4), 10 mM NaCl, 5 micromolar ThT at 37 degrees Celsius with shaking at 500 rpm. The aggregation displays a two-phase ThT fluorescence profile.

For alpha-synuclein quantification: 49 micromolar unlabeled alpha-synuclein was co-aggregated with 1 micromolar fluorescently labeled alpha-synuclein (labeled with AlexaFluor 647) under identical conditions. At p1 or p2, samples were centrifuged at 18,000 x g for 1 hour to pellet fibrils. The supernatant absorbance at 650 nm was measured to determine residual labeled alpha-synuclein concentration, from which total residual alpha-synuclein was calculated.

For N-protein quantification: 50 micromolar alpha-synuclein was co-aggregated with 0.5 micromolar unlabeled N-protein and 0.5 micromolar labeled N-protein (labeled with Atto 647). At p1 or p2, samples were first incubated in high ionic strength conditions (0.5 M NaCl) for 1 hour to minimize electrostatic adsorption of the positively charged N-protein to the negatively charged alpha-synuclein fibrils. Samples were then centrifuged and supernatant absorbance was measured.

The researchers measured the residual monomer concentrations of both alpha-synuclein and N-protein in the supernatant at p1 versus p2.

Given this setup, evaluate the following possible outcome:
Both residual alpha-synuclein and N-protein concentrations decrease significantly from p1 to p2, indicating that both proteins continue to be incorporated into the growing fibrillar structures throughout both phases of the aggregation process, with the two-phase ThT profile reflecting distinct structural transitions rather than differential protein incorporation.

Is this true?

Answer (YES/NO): NO